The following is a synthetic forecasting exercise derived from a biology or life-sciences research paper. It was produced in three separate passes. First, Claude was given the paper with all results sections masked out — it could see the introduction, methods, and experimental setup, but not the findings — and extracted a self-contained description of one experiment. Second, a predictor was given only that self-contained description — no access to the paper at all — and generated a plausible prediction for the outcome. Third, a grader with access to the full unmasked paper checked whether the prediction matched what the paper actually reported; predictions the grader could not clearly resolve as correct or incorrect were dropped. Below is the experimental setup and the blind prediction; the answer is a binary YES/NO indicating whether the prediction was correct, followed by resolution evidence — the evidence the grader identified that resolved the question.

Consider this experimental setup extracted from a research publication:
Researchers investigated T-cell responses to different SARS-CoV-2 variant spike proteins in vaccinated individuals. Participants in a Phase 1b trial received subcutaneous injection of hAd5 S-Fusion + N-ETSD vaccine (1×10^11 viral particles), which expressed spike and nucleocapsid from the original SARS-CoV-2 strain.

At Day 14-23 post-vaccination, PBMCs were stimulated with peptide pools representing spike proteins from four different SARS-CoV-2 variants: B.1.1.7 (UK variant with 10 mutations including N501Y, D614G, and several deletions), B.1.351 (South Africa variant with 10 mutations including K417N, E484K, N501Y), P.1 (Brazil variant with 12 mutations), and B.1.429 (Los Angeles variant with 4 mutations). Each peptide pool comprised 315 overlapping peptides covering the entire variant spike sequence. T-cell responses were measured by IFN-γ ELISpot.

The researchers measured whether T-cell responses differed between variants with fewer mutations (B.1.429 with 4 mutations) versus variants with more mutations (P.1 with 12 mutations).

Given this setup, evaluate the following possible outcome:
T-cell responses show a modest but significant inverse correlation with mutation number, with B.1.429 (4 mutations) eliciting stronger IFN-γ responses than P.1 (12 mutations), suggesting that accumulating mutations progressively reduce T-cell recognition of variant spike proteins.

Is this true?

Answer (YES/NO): NO